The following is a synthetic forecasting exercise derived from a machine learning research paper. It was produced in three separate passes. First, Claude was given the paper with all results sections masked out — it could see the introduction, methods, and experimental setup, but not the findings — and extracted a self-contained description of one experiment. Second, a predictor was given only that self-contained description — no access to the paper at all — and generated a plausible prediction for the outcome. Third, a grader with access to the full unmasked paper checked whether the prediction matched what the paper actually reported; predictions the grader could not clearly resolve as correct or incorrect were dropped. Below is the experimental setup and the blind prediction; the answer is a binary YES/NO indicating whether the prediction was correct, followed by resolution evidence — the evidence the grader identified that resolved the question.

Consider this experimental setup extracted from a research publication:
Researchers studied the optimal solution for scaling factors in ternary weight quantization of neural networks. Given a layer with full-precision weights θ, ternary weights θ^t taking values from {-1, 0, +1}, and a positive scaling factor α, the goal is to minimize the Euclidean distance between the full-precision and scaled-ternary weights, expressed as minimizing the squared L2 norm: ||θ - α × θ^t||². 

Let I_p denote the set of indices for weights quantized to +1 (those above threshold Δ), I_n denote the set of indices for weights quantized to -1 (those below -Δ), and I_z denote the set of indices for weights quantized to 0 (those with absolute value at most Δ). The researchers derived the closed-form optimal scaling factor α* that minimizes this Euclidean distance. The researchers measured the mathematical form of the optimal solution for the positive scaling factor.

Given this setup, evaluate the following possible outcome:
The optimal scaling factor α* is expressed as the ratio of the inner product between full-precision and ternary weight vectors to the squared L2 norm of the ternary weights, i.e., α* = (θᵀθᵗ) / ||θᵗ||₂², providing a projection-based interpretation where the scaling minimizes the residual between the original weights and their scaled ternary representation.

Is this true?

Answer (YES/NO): NO